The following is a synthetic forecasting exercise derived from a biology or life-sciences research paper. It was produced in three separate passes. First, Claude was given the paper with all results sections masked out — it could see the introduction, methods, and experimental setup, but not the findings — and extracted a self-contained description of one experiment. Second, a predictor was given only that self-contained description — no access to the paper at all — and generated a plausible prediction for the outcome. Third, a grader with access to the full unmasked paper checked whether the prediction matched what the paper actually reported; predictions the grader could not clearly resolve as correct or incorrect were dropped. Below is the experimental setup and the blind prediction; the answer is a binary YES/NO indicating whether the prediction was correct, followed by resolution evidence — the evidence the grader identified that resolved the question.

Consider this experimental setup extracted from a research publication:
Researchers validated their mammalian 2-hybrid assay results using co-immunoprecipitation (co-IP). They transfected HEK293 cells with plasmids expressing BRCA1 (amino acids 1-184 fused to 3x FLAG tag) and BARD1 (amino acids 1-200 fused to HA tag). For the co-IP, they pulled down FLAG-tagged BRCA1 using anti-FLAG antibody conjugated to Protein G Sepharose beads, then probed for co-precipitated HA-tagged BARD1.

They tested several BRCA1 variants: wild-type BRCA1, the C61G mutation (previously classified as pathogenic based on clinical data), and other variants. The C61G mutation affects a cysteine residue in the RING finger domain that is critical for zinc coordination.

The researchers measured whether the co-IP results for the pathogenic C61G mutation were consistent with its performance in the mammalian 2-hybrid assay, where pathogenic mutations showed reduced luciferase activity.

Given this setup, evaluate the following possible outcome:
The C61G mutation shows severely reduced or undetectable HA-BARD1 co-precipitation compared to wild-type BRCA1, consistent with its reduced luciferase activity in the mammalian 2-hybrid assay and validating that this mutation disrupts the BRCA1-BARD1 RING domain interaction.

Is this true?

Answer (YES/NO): YES